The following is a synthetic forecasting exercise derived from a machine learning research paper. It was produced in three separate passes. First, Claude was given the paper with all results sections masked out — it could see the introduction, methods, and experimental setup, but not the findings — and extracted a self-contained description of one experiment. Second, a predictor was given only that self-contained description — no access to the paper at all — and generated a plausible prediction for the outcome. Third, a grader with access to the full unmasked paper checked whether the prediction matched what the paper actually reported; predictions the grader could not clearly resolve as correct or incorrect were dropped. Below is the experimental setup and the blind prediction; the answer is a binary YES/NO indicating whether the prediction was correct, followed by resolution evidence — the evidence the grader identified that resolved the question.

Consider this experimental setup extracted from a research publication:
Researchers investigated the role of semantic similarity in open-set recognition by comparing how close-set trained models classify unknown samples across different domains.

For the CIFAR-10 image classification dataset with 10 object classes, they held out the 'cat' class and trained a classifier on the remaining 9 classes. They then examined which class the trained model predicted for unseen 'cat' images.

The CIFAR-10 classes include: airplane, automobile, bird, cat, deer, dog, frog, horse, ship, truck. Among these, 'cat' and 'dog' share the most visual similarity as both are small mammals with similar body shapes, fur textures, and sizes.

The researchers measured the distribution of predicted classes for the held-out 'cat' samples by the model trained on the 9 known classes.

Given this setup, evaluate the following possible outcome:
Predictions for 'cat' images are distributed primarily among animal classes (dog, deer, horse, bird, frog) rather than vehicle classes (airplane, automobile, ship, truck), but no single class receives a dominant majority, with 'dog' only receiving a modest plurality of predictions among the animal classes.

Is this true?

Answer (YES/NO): NO